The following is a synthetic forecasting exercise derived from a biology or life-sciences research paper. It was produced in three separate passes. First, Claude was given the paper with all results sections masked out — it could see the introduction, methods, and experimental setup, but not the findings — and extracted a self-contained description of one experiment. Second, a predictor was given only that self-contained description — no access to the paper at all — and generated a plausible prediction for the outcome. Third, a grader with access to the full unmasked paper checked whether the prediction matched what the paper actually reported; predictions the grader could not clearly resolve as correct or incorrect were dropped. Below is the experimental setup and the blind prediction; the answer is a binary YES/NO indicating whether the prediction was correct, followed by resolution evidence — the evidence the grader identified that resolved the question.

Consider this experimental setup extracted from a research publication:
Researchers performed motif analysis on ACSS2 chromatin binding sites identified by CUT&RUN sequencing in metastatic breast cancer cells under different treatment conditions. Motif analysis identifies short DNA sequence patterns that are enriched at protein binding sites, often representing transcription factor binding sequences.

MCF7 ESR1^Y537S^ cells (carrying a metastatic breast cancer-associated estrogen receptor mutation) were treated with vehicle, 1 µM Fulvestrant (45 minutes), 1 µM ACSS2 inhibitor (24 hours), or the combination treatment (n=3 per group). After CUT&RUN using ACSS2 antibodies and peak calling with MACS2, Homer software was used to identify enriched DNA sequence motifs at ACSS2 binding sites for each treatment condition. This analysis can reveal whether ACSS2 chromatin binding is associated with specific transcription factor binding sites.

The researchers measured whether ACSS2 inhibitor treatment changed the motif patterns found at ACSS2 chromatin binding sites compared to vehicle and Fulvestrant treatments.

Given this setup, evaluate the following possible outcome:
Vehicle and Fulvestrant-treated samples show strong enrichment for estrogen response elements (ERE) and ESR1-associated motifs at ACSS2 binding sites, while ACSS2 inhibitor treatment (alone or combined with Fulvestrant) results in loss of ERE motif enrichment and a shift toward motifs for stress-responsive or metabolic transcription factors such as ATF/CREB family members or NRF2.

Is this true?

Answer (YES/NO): NO